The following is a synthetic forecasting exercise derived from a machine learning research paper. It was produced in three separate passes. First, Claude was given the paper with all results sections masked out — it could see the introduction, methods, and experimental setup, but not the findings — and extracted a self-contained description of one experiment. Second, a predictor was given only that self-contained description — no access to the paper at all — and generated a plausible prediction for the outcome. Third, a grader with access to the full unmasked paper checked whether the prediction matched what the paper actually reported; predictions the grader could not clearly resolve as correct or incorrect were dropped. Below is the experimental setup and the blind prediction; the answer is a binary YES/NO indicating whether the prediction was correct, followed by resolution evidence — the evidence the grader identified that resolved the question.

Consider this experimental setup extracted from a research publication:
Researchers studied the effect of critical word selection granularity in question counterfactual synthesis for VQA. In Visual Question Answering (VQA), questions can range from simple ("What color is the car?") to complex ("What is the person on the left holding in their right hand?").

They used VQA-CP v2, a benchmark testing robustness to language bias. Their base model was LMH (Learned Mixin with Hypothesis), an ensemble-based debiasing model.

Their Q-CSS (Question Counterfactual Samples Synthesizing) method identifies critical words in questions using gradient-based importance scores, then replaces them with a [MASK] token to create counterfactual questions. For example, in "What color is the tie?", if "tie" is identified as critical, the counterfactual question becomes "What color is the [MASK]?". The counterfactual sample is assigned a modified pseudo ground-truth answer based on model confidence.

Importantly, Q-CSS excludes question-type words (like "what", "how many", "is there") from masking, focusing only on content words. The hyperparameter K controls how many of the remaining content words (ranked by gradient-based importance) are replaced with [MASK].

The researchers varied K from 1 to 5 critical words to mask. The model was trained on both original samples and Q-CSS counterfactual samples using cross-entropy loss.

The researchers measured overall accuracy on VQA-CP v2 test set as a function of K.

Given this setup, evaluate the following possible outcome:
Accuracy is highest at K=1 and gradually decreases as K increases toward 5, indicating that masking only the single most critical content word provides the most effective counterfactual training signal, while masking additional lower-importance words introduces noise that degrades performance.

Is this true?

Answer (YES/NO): YES